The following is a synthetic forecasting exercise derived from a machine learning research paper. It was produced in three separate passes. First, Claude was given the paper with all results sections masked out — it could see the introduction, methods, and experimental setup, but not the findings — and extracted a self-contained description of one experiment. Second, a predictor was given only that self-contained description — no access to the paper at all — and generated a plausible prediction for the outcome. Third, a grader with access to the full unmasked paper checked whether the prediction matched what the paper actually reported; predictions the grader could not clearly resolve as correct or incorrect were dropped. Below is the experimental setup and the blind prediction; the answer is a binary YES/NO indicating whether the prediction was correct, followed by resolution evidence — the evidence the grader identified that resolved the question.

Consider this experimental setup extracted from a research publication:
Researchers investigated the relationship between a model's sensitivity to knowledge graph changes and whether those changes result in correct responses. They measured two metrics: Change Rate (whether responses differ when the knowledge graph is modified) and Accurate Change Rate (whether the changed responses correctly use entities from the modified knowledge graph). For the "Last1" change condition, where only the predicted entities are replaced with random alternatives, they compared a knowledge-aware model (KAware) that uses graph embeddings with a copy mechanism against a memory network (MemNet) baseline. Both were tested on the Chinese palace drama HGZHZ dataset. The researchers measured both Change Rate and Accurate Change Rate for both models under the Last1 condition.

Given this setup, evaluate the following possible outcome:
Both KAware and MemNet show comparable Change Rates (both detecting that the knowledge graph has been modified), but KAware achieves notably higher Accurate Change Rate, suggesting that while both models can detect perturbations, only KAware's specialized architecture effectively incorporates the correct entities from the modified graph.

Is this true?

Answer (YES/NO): NO